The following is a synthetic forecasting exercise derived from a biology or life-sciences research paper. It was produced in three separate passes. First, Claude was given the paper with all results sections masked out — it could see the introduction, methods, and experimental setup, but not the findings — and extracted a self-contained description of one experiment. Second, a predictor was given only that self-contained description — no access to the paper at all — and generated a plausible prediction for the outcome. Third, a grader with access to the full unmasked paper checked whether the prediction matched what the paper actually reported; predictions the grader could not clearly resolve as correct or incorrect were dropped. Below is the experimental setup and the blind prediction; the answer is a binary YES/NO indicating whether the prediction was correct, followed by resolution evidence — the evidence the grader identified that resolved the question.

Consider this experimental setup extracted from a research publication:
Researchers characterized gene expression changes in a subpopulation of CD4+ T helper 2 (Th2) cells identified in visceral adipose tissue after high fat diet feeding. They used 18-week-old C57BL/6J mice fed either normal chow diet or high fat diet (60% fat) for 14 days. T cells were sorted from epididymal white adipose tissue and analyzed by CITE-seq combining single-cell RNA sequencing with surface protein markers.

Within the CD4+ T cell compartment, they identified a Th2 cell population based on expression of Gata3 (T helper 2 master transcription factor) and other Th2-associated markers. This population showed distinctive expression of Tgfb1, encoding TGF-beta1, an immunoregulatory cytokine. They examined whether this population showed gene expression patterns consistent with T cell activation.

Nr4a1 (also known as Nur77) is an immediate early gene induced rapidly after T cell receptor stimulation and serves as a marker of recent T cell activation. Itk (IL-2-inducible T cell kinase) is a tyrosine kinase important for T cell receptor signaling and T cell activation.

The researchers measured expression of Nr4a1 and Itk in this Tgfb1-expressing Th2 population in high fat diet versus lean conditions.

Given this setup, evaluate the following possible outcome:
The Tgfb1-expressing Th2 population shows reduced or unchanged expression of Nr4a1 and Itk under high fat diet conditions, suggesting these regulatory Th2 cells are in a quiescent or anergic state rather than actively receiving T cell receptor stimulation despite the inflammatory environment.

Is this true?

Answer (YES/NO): NO